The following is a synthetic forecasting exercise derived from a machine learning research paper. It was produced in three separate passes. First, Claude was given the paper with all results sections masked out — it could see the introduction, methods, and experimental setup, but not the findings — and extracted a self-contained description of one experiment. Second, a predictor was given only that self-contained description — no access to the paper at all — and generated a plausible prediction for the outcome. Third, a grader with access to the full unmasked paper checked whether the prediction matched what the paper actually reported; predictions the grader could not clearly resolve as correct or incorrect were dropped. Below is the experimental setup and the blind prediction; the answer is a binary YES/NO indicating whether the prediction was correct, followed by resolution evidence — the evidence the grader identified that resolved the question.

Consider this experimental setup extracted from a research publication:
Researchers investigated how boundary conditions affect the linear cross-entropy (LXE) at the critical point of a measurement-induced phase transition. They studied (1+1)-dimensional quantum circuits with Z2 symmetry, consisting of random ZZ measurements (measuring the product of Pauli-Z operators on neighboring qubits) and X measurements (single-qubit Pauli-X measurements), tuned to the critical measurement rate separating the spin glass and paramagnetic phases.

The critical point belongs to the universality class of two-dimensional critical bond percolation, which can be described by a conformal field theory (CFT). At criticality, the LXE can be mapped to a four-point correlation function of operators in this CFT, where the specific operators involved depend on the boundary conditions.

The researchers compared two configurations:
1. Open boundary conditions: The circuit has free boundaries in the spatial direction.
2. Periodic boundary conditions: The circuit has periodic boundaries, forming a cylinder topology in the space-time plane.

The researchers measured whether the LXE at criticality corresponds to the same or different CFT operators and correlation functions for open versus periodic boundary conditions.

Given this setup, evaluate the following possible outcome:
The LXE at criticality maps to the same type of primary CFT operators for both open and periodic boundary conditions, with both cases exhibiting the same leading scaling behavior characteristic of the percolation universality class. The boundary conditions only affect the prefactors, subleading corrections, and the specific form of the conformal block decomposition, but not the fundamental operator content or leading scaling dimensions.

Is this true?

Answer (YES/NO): NO